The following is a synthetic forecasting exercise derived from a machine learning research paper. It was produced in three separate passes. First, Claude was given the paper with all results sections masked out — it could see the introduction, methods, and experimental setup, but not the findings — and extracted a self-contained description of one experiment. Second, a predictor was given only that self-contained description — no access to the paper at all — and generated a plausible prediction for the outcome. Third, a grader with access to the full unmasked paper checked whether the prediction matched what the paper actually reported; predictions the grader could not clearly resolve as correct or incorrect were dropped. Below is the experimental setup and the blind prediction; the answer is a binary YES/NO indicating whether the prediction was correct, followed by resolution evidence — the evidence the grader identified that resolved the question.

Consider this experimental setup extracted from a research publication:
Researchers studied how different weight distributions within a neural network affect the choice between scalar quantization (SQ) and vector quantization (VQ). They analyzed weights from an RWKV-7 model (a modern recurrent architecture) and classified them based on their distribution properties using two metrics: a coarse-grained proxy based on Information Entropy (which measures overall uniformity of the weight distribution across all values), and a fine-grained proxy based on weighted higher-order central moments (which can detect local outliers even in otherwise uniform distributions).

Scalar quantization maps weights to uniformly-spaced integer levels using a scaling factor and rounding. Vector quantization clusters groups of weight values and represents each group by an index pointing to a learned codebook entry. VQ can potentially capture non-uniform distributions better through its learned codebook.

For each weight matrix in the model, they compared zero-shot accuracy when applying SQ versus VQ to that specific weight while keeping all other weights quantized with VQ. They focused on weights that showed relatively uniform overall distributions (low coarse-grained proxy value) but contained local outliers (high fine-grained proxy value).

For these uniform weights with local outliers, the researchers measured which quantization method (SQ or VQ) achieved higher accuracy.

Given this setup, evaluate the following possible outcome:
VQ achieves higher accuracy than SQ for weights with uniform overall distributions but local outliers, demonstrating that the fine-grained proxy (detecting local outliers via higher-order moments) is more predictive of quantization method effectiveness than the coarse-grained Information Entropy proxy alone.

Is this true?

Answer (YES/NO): YES